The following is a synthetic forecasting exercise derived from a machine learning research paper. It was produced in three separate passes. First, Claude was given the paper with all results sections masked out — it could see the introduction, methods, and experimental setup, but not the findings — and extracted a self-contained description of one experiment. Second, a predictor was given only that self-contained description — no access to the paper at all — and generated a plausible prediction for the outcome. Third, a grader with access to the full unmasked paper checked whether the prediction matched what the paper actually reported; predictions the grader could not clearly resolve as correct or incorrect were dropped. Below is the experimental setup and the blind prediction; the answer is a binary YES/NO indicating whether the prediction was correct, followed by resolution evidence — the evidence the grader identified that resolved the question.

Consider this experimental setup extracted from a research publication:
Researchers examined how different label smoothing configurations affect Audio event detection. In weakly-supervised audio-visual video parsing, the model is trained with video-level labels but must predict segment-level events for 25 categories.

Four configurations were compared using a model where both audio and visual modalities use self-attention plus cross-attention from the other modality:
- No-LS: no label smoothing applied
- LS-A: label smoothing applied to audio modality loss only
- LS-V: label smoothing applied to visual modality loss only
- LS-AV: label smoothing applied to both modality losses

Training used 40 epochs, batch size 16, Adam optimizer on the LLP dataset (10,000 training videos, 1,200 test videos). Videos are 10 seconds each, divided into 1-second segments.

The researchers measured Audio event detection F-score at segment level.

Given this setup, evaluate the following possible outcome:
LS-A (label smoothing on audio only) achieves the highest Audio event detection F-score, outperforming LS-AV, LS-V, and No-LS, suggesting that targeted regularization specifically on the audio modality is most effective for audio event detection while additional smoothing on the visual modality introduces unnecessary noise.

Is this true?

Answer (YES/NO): NO